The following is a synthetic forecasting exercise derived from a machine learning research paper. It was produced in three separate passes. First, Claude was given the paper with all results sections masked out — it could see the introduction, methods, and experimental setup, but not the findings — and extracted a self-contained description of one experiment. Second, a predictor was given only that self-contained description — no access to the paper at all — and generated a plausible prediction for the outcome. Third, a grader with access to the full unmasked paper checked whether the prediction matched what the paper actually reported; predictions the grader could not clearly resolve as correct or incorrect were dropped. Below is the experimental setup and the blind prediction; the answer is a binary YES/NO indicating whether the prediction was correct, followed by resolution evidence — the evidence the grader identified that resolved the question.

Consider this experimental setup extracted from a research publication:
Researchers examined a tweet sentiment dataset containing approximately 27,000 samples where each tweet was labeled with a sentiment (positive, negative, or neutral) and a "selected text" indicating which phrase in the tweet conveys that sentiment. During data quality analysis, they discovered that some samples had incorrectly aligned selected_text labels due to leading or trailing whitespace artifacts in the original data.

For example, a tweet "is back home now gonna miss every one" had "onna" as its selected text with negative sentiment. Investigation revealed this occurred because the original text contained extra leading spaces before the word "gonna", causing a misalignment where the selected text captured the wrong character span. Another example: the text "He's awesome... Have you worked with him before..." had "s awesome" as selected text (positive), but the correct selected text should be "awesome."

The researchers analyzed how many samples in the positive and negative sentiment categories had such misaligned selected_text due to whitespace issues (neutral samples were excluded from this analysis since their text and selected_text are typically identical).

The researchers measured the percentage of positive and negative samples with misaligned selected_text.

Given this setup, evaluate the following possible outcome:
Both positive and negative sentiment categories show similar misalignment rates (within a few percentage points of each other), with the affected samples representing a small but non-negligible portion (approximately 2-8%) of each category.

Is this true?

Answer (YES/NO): NO